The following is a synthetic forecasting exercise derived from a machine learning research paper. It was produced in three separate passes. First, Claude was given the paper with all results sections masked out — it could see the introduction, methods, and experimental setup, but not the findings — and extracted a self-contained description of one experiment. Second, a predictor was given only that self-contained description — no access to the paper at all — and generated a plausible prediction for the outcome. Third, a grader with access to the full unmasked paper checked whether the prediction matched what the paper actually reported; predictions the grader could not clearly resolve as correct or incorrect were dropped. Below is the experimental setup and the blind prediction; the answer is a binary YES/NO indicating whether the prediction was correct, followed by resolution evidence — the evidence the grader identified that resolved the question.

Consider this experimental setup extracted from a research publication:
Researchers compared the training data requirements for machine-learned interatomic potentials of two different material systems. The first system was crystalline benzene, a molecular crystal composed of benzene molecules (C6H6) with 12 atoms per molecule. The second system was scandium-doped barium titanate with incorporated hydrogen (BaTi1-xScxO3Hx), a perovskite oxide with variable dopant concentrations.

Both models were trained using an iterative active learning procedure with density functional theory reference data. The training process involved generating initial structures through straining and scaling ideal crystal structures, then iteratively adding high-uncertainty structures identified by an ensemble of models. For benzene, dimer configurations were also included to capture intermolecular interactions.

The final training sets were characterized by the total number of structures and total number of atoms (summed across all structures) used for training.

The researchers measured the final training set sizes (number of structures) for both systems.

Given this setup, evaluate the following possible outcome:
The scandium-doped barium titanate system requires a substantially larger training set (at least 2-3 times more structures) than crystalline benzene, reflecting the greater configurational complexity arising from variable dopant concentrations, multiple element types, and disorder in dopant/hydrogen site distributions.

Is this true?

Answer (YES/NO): YES